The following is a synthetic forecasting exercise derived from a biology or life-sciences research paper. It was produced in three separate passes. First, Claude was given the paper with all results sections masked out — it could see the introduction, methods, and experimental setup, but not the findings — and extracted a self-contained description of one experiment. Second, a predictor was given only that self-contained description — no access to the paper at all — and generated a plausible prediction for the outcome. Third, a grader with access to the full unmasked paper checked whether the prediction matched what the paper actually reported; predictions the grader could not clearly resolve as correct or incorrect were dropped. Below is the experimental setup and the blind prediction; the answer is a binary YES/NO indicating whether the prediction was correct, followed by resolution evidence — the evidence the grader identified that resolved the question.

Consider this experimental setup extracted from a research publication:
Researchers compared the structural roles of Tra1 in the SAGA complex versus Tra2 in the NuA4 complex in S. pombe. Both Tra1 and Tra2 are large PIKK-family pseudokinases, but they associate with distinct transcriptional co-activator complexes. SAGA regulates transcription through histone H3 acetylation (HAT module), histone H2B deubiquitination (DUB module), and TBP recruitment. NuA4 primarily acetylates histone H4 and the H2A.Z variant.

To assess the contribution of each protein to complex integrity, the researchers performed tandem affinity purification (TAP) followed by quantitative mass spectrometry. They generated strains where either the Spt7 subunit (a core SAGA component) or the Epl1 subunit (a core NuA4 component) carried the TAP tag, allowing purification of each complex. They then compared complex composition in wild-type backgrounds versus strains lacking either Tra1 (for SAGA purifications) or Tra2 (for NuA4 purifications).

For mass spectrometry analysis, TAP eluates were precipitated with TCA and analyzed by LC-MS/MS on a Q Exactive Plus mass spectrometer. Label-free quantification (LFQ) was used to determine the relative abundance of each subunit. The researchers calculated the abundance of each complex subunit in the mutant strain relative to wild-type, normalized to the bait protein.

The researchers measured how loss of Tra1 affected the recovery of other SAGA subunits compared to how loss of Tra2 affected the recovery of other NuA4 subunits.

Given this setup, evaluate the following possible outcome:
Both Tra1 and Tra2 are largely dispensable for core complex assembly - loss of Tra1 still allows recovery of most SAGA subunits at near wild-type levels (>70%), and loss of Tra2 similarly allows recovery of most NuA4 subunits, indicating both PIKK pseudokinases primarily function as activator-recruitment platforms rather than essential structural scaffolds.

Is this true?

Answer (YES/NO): NO